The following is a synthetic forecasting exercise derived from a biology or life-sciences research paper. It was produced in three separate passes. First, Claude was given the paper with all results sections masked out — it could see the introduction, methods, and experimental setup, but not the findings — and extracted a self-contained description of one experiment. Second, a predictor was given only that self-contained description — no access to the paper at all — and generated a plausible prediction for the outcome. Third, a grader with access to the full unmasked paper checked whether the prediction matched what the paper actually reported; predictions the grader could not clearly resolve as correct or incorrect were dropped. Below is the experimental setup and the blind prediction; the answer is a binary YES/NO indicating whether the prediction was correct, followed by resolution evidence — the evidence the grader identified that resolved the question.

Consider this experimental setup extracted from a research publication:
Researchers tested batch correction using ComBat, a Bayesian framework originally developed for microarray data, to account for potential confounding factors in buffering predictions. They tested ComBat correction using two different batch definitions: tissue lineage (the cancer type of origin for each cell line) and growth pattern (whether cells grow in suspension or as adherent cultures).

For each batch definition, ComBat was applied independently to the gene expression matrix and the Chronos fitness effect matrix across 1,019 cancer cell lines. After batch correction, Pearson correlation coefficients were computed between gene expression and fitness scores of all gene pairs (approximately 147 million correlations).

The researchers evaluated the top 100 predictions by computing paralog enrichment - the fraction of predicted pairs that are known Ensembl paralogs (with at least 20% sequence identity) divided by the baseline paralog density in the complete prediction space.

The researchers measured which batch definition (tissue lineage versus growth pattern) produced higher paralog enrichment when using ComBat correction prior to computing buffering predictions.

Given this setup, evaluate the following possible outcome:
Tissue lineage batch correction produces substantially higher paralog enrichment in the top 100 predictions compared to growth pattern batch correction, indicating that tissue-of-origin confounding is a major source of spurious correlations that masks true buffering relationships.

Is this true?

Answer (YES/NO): YES